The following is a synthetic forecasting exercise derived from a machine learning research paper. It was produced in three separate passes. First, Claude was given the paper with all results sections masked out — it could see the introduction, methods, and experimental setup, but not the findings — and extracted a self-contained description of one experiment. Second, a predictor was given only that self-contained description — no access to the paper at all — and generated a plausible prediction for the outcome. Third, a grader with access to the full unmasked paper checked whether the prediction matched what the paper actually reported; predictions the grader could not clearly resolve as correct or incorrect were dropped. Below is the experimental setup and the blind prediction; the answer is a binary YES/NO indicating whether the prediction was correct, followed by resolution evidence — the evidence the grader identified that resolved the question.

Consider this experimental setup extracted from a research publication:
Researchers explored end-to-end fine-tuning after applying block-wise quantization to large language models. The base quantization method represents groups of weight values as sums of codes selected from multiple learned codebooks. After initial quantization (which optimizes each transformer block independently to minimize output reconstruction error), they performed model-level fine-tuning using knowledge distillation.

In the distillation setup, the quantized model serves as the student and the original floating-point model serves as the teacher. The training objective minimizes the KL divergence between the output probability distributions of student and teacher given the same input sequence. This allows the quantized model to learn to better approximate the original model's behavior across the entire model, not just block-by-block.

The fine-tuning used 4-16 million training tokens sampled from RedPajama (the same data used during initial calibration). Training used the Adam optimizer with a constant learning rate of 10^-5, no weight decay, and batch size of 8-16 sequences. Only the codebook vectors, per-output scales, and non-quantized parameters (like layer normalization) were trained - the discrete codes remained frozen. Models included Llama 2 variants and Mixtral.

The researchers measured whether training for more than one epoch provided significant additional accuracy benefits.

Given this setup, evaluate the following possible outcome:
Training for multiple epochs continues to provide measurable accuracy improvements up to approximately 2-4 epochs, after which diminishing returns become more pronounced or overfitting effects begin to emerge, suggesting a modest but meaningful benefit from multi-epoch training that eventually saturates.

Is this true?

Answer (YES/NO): NO